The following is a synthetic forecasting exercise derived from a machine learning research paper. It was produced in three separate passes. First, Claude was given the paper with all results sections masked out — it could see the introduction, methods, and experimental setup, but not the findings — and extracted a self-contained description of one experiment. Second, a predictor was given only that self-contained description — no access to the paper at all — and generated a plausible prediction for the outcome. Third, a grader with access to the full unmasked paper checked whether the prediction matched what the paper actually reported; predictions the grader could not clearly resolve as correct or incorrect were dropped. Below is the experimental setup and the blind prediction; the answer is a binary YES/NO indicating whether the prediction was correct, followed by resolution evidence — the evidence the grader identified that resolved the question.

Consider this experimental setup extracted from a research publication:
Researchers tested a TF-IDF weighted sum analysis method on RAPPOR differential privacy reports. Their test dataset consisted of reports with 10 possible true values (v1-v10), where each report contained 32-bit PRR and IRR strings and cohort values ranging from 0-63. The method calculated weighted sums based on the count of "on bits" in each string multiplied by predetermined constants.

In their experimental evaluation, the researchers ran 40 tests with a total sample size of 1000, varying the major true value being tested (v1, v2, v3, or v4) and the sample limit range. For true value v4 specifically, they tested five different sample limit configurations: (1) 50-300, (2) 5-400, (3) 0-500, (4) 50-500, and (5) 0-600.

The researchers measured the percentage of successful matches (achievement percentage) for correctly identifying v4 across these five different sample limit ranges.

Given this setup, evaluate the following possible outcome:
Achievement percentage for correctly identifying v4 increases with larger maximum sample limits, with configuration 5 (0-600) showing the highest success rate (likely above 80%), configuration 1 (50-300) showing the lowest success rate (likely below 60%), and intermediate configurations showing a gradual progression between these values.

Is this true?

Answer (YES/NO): NO